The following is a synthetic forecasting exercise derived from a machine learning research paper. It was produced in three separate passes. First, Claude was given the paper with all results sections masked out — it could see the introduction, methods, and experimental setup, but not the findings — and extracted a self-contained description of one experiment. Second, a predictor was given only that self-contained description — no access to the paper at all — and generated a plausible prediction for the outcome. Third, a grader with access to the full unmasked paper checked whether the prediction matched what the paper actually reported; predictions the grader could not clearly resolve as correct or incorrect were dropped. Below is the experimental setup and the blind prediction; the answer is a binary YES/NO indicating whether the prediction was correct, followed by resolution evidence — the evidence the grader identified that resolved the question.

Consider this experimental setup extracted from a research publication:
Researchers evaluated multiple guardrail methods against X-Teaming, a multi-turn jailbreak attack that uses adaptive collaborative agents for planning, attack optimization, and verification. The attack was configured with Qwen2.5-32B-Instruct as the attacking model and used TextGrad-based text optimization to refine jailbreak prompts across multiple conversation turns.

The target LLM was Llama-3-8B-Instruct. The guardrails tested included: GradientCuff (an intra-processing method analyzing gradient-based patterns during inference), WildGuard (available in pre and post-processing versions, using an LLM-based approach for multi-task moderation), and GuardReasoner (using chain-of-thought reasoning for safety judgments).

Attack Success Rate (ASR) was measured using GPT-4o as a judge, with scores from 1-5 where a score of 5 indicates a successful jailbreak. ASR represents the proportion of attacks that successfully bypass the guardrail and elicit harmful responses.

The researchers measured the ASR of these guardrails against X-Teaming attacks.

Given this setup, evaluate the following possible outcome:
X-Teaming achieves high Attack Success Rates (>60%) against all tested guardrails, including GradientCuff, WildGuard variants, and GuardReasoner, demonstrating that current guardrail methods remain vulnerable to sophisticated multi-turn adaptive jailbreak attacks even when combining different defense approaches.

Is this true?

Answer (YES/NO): YES